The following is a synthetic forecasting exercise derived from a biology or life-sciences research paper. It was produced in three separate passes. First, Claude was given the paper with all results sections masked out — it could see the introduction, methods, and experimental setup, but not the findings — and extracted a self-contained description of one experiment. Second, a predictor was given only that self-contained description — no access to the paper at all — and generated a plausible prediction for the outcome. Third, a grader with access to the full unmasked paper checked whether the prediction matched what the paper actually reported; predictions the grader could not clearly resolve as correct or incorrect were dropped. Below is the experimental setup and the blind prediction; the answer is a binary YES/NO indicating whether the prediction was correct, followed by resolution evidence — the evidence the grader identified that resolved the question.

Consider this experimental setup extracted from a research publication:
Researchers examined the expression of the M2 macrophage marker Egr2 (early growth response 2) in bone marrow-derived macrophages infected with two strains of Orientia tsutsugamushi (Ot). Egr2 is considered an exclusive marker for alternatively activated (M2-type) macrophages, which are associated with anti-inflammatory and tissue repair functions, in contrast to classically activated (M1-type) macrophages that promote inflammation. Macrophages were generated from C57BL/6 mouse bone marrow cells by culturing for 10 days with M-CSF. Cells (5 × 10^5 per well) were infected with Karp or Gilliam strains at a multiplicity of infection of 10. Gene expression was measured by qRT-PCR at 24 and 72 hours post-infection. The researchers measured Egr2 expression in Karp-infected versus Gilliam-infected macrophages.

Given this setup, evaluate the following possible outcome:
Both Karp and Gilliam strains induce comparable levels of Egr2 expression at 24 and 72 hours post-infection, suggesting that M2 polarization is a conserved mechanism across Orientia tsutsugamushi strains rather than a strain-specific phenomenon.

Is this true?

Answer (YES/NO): NO